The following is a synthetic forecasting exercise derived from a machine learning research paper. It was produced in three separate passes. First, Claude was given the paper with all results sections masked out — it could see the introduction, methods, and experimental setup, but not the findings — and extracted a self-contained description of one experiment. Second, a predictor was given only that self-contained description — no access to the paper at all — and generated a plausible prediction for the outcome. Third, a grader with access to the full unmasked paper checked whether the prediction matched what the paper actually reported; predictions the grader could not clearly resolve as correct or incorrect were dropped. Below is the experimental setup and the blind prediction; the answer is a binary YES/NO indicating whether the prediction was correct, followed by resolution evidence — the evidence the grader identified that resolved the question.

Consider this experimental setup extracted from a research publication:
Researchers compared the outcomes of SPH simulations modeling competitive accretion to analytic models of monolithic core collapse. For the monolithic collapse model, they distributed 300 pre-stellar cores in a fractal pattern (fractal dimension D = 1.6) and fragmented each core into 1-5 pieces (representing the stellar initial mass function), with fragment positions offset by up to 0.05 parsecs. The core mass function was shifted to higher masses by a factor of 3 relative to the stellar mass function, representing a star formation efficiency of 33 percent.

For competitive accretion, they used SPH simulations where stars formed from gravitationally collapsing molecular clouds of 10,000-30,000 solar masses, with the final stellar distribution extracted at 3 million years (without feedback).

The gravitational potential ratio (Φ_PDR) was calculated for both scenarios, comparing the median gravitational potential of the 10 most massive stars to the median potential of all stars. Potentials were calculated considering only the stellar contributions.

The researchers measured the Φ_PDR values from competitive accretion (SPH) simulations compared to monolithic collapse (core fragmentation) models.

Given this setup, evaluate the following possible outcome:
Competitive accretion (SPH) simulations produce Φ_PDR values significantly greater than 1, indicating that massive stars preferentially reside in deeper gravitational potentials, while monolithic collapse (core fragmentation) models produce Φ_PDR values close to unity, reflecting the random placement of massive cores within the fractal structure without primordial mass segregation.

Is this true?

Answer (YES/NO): NO